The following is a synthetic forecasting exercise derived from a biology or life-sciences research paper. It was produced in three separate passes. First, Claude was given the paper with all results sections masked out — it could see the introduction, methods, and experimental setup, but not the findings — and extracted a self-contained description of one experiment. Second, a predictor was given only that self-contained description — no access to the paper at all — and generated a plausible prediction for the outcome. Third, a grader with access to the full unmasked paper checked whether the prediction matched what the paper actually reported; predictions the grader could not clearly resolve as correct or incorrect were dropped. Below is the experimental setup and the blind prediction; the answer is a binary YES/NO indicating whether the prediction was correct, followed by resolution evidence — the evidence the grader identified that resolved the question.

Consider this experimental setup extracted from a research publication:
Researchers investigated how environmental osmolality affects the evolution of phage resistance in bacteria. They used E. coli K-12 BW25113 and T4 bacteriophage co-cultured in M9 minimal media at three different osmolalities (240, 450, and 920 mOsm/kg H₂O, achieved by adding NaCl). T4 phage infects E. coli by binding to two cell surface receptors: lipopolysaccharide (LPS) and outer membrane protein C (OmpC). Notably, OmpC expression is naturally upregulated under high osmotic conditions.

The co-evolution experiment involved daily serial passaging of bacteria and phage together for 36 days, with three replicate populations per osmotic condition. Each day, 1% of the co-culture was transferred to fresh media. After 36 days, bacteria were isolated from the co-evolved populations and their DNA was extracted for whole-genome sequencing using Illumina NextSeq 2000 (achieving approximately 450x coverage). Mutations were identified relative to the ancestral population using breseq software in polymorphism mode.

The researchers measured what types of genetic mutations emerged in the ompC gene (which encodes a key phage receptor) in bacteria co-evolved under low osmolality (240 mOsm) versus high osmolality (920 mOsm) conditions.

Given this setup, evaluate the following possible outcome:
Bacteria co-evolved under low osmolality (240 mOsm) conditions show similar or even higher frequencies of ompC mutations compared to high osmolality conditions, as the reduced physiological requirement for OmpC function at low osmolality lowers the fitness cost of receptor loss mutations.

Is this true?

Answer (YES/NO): YES